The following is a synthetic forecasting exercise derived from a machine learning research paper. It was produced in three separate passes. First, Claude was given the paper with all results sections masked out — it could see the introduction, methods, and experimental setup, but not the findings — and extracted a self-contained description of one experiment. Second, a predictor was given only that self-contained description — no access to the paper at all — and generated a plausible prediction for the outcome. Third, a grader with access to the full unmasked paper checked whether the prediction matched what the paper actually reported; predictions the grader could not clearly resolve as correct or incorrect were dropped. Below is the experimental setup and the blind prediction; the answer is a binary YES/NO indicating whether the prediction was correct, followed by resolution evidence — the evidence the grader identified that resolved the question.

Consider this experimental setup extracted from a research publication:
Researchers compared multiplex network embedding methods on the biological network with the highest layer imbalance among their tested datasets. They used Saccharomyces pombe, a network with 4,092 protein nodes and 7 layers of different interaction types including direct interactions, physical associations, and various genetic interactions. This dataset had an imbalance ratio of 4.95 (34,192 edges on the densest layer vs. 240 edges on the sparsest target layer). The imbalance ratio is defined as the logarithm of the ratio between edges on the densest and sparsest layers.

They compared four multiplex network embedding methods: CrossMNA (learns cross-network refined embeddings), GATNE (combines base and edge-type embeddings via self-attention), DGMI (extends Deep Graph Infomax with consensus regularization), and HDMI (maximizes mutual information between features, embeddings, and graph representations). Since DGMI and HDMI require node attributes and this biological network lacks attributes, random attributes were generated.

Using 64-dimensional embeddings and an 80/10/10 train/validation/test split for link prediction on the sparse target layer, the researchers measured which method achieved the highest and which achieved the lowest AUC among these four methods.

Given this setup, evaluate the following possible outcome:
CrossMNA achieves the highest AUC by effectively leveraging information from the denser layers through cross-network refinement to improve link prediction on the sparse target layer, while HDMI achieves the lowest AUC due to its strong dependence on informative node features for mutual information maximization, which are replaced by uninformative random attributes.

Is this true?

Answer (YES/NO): YES